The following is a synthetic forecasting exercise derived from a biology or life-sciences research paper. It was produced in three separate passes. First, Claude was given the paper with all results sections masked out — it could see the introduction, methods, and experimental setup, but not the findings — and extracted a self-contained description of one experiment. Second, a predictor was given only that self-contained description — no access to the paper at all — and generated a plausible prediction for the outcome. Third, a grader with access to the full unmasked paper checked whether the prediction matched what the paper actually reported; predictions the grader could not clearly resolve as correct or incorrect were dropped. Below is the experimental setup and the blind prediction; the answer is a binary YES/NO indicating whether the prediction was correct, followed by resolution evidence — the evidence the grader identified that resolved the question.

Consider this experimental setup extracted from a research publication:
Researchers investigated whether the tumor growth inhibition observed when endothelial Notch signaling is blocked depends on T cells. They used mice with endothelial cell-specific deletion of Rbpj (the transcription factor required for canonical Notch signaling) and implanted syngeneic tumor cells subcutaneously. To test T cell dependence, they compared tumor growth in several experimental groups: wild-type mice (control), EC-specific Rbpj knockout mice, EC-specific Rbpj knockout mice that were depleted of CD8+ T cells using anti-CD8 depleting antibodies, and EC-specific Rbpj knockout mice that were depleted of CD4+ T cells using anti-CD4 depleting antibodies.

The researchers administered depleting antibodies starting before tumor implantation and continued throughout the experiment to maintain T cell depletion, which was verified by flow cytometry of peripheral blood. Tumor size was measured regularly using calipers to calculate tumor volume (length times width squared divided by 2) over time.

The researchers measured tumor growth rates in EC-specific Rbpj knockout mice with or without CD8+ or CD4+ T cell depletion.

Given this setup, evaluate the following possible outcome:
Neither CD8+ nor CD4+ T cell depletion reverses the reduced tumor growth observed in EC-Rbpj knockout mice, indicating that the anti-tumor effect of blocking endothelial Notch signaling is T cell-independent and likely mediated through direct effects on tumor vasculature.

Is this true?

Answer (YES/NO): NO